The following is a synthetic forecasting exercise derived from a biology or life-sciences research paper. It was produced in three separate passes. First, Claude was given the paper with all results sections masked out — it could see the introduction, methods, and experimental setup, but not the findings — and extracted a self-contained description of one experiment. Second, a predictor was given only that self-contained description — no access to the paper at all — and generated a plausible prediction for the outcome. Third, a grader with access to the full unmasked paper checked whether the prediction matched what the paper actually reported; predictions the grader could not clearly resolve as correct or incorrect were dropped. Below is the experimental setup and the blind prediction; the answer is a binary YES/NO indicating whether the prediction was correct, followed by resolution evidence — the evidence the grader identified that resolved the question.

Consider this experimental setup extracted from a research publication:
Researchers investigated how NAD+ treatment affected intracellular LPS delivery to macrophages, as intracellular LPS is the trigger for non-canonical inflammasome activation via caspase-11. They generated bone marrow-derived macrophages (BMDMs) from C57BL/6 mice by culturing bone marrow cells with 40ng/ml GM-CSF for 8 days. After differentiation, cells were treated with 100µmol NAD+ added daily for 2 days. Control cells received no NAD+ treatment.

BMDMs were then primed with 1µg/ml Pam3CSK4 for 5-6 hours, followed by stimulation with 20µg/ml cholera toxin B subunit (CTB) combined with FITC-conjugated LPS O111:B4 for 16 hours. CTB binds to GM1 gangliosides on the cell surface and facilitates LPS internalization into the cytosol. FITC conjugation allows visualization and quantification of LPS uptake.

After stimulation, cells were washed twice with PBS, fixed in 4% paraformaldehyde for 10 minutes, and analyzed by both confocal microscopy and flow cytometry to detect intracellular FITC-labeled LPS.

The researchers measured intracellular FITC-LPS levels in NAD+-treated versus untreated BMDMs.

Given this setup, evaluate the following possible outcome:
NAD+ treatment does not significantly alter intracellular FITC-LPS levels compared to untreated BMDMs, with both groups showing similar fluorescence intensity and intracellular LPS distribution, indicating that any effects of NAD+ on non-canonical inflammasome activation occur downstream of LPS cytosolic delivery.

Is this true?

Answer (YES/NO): YES